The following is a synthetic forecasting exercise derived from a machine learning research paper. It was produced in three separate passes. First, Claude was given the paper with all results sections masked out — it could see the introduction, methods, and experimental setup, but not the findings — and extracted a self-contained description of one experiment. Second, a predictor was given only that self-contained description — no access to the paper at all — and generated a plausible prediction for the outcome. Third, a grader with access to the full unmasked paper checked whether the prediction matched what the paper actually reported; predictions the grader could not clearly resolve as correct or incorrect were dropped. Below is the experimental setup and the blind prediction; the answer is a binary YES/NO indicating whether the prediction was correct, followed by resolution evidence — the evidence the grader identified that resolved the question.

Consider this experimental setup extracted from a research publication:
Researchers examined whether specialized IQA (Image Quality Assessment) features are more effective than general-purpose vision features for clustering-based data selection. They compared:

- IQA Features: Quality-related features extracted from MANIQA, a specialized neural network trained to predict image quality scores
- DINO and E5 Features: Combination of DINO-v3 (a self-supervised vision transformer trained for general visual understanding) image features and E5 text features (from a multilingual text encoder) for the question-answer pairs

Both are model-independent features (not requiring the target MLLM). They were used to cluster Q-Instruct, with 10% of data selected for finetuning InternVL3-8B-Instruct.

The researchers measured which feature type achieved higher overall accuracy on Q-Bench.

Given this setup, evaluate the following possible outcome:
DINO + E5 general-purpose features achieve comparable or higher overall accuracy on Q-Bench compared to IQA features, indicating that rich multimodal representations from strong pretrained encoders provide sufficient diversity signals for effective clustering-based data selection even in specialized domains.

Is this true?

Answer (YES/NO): YES